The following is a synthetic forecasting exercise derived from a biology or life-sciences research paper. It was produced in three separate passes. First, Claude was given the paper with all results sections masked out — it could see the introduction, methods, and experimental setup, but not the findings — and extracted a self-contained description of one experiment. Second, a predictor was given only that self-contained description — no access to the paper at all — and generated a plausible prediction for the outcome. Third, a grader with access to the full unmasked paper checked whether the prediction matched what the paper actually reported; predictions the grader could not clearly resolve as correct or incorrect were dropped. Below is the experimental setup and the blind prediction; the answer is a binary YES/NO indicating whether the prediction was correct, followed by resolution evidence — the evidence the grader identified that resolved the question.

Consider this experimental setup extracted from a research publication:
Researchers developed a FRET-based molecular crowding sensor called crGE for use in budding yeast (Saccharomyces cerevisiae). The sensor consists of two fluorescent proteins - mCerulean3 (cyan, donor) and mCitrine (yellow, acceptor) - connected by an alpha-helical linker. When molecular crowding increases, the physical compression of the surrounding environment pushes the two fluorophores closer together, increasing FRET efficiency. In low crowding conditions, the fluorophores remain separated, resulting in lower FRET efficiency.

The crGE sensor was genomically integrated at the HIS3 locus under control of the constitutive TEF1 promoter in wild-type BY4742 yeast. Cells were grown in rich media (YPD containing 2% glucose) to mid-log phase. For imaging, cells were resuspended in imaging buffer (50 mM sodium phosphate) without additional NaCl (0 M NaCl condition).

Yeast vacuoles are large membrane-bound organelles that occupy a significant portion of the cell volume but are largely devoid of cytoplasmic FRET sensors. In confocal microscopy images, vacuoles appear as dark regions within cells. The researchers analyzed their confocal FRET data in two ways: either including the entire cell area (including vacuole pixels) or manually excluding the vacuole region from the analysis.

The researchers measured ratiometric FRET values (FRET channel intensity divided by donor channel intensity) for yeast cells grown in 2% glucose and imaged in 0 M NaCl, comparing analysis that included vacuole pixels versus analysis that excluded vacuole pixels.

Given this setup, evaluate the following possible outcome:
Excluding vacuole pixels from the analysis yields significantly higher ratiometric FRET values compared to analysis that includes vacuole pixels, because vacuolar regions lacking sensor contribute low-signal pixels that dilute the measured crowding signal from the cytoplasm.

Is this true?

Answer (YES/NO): NO